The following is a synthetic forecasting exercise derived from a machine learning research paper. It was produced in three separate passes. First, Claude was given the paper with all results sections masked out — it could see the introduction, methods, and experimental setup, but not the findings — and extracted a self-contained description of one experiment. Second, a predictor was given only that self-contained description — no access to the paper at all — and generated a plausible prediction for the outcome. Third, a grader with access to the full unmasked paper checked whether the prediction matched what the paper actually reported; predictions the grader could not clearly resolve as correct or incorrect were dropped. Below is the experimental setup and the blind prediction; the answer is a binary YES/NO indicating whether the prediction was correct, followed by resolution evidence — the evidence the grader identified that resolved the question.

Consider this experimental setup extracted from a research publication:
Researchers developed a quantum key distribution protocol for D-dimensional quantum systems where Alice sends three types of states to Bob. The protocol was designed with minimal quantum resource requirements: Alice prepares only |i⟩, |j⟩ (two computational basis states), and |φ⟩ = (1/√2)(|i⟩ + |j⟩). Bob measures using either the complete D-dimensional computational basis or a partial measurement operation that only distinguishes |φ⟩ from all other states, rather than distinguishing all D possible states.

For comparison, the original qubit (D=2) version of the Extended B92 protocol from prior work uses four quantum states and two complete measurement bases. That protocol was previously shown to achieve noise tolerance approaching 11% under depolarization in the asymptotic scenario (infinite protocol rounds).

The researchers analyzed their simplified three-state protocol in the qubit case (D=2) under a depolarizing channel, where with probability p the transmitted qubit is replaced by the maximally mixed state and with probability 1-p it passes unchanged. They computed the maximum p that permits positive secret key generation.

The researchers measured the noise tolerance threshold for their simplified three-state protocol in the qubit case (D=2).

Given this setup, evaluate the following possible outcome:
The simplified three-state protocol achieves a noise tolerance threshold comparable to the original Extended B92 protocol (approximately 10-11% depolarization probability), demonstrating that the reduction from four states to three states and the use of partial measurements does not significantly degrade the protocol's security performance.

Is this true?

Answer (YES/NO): NO